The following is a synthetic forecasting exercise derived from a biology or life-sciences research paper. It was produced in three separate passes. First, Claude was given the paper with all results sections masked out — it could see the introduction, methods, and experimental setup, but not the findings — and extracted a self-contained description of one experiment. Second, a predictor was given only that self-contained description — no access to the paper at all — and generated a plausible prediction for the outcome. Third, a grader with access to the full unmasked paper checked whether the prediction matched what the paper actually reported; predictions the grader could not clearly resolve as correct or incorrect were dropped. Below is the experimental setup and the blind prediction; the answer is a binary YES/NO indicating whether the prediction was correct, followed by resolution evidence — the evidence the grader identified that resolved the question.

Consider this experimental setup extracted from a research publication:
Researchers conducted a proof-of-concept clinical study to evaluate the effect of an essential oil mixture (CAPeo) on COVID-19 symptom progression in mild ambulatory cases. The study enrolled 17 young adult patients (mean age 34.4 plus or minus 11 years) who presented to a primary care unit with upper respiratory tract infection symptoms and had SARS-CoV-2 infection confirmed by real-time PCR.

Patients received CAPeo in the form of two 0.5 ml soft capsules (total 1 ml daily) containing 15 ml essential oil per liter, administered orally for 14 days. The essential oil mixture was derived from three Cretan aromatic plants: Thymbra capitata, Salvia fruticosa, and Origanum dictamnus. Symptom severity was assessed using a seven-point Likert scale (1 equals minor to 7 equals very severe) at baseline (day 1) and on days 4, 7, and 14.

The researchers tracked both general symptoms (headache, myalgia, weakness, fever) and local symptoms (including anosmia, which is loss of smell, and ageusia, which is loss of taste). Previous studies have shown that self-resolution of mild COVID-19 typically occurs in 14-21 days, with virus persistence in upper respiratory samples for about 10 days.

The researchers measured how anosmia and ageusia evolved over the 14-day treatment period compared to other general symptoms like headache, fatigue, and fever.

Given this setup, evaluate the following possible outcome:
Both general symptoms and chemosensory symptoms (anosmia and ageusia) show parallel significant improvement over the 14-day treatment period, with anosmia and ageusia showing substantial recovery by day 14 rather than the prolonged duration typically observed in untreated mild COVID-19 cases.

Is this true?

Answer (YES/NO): NO